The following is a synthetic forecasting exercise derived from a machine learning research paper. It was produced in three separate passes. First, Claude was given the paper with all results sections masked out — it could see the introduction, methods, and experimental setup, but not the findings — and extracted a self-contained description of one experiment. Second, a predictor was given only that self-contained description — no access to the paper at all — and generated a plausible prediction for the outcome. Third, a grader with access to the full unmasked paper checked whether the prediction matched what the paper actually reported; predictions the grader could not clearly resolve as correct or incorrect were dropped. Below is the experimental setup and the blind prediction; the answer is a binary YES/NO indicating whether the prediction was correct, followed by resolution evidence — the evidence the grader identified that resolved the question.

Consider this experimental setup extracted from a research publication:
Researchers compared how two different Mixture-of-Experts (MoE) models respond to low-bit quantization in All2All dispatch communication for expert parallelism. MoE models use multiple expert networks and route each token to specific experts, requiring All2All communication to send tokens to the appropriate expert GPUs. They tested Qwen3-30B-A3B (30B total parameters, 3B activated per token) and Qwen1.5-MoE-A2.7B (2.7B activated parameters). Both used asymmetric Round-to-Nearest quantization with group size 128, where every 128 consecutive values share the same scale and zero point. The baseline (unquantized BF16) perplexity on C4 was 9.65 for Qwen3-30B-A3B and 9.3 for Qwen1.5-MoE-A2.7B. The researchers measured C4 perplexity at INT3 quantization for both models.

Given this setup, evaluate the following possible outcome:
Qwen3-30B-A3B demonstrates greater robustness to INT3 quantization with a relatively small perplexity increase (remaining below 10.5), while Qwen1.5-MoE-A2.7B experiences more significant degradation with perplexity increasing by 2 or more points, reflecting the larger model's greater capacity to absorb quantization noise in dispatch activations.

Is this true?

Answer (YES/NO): NO